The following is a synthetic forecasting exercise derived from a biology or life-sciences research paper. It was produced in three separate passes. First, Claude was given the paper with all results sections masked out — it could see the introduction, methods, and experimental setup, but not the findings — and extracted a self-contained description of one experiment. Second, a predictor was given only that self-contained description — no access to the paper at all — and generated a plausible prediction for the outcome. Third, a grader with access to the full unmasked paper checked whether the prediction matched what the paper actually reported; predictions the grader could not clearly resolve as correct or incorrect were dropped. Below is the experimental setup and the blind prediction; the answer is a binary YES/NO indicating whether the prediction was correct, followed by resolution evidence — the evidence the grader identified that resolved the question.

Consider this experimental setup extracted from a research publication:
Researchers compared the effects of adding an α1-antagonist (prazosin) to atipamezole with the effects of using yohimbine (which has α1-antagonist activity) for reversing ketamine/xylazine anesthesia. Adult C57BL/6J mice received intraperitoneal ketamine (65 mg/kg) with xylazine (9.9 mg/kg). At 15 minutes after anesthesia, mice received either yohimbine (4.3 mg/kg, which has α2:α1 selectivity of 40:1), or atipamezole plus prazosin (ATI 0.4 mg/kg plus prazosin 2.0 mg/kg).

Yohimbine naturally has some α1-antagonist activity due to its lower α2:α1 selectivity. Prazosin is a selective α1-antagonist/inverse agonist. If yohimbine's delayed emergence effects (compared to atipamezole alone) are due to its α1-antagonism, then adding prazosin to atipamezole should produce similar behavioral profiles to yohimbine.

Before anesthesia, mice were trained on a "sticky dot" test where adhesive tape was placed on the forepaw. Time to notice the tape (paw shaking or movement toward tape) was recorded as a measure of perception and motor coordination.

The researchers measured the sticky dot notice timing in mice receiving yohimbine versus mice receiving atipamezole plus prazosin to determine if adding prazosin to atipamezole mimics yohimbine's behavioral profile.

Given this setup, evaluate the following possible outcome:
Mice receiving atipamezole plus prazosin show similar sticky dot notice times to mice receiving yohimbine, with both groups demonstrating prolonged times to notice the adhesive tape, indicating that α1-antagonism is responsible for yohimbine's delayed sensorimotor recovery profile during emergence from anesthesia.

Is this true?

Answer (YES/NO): YES